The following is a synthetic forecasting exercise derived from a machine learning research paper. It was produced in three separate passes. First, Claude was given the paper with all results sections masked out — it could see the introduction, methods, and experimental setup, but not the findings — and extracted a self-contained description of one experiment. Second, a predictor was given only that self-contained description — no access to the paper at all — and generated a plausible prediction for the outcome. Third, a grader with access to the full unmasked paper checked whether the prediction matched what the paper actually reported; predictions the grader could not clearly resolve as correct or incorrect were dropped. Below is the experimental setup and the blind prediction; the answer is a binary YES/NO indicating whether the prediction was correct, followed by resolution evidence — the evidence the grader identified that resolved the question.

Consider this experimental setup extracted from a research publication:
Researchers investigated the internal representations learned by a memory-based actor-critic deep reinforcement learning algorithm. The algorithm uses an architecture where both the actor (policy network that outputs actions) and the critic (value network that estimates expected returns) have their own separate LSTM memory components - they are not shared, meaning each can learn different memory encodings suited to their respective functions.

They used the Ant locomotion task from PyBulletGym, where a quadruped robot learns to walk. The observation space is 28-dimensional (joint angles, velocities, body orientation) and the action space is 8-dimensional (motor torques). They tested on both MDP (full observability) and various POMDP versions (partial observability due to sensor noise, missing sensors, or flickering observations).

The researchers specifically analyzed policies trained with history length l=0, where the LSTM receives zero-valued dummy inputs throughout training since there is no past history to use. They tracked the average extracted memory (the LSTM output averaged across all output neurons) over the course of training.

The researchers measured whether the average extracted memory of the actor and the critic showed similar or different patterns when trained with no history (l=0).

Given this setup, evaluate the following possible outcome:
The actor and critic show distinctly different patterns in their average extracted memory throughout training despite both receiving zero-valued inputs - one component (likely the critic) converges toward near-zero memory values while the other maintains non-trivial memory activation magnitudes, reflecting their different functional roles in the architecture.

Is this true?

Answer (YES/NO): NO